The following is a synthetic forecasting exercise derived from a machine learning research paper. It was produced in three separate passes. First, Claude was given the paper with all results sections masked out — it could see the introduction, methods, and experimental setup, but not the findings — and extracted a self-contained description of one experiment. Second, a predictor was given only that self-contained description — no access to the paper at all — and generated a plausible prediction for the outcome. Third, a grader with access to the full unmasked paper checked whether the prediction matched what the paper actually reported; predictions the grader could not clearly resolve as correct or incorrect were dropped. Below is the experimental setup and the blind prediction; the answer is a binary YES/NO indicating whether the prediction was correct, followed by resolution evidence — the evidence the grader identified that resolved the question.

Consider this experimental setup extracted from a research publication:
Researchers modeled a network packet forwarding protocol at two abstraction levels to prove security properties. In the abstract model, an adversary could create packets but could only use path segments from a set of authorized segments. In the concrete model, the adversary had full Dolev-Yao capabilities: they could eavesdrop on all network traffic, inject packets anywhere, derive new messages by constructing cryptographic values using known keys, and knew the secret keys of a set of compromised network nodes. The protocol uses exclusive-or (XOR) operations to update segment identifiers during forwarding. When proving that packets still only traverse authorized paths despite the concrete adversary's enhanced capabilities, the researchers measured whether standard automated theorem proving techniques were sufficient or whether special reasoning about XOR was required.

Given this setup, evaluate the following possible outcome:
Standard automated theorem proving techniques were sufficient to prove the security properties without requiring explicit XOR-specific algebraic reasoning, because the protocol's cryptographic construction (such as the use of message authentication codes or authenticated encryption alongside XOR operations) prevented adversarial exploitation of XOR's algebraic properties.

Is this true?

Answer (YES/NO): NO